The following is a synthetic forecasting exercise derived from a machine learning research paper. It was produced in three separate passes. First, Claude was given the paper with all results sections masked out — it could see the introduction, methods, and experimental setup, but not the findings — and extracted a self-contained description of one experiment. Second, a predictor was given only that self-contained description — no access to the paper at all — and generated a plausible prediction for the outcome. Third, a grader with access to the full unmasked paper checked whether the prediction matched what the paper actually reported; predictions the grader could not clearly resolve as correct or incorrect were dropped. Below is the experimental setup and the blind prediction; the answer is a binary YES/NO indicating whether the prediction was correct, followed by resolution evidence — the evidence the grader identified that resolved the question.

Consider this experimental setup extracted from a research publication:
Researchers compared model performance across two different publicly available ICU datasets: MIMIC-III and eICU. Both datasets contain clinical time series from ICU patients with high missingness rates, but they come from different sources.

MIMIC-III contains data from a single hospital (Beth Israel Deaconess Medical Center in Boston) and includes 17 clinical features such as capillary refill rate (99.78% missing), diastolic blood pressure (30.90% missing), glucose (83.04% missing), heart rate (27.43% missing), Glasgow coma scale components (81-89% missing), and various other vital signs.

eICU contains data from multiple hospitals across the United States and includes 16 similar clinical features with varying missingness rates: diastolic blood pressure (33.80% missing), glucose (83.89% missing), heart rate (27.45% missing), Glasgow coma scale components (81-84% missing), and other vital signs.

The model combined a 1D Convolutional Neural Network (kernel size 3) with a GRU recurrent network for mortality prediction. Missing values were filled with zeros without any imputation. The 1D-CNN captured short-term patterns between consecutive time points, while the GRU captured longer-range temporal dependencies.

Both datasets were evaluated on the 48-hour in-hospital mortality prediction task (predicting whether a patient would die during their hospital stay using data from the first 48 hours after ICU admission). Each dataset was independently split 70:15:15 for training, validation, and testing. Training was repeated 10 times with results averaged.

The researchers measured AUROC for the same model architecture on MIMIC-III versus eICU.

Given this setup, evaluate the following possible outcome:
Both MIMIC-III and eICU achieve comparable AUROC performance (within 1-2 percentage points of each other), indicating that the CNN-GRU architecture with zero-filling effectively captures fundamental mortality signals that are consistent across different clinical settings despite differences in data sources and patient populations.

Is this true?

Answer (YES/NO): YES